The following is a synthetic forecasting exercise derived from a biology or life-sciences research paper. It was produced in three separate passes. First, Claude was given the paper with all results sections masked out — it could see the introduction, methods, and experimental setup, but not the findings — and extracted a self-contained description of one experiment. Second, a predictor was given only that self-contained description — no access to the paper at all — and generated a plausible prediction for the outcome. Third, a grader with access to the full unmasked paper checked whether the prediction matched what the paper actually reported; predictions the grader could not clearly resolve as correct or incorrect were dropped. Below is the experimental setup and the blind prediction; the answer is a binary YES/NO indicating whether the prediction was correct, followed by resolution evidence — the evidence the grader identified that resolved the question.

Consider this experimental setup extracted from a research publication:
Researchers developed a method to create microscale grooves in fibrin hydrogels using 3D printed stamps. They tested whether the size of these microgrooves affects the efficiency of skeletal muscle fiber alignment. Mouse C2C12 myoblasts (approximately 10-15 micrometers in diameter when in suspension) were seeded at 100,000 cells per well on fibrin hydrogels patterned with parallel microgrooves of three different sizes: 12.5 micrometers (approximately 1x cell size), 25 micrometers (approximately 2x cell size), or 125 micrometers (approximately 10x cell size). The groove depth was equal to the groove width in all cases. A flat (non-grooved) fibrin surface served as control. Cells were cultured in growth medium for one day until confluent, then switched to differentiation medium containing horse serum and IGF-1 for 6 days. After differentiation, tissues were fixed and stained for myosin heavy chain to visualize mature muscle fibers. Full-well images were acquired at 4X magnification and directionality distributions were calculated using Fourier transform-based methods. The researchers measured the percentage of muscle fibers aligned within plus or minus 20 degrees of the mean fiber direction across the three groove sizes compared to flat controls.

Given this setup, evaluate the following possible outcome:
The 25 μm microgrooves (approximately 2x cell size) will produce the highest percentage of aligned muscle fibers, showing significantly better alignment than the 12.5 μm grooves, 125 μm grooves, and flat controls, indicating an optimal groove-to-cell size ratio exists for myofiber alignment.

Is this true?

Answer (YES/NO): NO